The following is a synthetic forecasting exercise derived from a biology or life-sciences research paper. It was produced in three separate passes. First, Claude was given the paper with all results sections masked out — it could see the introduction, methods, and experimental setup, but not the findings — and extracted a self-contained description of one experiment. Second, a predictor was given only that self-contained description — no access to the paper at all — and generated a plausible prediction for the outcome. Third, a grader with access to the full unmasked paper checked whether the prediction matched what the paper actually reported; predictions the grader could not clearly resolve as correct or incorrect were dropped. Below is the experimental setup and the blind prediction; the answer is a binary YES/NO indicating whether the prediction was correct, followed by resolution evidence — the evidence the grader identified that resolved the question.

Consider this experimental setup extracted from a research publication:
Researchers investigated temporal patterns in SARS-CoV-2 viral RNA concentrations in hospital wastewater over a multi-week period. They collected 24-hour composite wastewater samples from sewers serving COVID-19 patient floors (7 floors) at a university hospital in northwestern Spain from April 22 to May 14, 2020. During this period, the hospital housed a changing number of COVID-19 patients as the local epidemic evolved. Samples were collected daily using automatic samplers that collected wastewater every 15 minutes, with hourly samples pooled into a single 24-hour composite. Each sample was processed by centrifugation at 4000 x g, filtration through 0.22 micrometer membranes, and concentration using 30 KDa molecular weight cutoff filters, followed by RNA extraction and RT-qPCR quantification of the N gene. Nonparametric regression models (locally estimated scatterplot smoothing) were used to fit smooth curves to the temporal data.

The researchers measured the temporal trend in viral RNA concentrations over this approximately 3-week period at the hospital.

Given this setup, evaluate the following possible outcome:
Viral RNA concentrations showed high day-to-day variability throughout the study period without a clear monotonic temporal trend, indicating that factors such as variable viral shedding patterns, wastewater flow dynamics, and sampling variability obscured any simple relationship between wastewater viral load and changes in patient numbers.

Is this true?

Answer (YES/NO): NO